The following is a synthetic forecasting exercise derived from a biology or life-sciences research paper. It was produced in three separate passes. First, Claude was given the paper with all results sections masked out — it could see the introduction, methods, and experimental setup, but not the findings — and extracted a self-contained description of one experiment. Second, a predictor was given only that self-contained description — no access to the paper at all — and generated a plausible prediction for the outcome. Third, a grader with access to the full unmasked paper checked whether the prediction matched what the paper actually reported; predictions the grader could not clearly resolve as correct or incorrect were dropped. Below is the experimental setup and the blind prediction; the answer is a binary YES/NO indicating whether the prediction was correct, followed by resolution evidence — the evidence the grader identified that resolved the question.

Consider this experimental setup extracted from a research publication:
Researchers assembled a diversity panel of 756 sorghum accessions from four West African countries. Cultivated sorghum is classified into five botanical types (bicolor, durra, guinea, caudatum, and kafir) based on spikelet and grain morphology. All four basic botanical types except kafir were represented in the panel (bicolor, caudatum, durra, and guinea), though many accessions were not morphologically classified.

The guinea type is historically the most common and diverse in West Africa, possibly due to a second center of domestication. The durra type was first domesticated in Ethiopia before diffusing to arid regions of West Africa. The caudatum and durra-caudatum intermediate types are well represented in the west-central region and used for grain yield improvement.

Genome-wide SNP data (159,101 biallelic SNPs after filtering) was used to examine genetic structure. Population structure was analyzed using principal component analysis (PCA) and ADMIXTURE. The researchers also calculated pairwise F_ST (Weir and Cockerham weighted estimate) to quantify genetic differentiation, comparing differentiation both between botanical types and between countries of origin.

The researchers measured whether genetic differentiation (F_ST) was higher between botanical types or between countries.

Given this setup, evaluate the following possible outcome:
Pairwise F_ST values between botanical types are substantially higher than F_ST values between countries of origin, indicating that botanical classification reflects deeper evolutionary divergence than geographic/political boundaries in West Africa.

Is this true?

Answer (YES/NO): YES